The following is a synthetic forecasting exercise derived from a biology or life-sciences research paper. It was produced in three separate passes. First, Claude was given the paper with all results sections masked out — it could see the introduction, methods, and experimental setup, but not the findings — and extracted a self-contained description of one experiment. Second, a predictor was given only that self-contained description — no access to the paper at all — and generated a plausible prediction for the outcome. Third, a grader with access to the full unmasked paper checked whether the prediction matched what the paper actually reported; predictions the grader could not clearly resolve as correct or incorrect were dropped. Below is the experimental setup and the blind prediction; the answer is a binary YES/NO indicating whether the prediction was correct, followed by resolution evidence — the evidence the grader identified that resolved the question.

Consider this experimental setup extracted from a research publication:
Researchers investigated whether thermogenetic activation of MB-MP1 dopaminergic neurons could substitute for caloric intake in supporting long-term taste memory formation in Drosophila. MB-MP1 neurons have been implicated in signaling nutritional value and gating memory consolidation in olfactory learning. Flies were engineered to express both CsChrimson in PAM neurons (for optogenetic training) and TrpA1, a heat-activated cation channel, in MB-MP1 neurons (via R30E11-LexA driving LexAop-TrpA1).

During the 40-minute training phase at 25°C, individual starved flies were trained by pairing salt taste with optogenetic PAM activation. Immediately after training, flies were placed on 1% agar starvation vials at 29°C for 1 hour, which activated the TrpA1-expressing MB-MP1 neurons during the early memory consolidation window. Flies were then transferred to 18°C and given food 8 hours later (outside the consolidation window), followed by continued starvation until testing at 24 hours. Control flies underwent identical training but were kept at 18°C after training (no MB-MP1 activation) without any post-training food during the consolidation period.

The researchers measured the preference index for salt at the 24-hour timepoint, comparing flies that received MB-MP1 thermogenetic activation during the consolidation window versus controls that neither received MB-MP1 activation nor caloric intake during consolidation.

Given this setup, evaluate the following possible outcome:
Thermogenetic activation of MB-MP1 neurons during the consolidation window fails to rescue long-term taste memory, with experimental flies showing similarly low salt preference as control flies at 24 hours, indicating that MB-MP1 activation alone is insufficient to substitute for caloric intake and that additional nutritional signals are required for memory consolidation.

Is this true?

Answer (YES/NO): NO